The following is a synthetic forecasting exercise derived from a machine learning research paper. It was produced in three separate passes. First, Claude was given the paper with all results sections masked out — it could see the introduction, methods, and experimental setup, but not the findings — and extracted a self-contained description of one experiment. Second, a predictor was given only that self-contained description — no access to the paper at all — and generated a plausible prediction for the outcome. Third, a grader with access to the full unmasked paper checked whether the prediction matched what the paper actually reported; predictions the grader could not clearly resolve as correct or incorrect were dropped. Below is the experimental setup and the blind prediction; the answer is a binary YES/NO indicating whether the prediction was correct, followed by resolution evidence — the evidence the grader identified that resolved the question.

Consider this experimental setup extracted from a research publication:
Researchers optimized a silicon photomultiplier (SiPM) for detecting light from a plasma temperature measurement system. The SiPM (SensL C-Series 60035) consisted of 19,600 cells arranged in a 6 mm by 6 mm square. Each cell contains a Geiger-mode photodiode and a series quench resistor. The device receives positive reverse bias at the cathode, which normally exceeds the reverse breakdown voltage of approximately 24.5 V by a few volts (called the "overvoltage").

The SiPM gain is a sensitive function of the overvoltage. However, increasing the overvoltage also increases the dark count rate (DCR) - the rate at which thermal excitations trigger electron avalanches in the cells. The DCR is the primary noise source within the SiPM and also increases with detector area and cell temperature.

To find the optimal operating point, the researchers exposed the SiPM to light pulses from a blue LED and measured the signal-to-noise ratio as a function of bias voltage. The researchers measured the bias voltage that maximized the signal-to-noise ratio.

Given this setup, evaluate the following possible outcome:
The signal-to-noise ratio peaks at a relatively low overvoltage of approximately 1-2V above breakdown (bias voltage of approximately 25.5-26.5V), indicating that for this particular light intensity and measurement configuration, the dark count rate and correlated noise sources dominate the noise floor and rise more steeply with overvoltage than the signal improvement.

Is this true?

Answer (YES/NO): NO